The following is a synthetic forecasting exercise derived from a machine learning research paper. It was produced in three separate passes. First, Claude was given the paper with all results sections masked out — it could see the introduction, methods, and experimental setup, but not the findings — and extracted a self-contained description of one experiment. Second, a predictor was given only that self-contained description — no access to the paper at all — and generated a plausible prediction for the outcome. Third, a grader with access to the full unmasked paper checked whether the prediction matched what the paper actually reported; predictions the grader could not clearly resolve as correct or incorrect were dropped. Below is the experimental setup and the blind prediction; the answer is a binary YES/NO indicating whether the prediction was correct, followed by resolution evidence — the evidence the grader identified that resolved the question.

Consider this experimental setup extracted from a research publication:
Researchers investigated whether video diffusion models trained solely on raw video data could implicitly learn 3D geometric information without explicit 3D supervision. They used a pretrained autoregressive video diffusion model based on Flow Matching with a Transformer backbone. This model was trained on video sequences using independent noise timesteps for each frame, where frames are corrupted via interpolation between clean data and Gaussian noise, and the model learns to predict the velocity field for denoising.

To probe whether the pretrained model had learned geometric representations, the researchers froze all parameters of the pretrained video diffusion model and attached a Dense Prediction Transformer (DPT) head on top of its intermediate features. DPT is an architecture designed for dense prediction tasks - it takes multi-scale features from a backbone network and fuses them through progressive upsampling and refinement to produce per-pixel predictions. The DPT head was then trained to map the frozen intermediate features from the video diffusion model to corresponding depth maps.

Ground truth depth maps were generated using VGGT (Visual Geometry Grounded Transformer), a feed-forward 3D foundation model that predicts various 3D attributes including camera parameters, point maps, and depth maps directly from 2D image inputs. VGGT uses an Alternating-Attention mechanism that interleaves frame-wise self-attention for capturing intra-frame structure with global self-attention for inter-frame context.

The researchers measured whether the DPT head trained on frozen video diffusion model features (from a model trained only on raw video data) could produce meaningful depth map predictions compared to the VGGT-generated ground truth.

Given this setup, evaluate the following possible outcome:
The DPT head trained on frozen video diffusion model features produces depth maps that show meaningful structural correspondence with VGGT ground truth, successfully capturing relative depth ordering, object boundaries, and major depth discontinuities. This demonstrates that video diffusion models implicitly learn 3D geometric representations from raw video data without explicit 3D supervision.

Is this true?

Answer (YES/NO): NO